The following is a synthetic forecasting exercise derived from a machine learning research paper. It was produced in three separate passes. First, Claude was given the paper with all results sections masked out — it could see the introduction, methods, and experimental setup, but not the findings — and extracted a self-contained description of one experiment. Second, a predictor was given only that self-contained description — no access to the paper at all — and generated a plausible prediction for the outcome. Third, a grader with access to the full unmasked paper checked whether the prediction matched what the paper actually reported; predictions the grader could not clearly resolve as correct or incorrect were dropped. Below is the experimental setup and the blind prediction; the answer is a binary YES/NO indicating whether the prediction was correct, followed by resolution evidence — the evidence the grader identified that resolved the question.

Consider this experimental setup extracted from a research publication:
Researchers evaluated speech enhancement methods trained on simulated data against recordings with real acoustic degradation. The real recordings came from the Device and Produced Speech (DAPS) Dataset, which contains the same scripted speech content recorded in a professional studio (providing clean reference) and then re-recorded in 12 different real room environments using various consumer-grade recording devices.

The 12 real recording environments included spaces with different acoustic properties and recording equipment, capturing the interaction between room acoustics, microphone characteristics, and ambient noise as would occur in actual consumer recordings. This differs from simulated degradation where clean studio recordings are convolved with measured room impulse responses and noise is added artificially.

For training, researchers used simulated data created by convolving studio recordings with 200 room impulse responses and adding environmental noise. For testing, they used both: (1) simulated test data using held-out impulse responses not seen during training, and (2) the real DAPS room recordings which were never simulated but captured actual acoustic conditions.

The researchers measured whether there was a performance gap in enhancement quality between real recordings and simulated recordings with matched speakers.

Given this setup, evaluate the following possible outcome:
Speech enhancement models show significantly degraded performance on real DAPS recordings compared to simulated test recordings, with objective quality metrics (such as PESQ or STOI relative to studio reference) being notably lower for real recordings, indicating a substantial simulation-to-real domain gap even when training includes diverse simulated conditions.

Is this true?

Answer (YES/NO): YES